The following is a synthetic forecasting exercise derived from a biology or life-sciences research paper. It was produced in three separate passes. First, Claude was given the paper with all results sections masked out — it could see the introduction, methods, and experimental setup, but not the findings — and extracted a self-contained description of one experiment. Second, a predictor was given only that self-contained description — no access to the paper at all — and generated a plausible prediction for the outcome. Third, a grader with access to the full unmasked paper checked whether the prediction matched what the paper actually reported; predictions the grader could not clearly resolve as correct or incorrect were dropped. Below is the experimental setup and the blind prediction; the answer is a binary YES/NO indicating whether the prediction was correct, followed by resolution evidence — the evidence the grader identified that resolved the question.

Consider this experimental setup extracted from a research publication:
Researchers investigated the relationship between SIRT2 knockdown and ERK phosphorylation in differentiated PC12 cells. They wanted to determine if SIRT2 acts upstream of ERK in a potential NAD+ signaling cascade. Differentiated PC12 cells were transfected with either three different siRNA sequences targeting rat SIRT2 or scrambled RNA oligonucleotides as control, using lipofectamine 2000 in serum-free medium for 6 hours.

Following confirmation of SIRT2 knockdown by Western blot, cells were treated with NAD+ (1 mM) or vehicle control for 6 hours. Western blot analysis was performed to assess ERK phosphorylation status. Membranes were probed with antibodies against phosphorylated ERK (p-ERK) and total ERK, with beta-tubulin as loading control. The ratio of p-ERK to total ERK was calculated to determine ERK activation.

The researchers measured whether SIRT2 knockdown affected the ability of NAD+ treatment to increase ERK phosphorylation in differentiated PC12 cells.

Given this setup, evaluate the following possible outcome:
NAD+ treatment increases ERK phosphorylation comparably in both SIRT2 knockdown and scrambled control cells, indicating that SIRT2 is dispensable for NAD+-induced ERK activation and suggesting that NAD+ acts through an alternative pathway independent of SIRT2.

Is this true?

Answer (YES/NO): NO